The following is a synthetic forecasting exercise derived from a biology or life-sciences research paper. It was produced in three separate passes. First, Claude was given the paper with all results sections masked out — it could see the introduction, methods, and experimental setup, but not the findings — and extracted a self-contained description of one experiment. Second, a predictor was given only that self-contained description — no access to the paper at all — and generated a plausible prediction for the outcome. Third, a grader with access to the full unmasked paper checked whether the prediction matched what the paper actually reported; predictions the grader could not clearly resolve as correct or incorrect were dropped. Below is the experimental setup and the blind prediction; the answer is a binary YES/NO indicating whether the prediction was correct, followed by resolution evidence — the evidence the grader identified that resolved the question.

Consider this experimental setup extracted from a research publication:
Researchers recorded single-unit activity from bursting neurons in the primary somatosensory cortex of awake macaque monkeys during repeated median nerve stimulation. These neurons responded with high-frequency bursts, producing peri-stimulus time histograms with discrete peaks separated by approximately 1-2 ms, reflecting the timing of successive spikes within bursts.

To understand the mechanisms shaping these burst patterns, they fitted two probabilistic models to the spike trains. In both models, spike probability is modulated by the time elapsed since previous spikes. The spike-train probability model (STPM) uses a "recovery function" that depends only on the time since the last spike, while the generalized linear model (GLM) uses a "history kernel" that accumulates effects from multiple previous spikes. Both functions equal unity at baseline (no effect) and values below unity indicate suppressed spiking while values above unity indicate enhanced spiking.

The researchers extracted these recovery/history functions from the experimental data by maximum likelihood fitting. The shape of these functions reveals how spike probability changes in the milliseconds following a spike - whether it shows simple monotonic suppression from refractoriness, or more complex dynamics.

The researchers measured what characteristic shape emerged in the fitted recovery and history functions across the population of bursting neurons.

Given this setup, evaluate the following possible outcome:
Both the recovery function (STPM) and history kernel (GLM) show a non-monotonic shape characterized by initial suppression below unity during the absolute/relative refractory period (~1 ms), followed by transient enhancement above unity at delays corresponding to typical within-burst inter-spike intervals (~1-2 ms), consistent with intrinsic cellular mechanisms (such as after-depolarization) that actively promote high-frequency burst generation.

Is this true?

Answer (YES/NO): YES